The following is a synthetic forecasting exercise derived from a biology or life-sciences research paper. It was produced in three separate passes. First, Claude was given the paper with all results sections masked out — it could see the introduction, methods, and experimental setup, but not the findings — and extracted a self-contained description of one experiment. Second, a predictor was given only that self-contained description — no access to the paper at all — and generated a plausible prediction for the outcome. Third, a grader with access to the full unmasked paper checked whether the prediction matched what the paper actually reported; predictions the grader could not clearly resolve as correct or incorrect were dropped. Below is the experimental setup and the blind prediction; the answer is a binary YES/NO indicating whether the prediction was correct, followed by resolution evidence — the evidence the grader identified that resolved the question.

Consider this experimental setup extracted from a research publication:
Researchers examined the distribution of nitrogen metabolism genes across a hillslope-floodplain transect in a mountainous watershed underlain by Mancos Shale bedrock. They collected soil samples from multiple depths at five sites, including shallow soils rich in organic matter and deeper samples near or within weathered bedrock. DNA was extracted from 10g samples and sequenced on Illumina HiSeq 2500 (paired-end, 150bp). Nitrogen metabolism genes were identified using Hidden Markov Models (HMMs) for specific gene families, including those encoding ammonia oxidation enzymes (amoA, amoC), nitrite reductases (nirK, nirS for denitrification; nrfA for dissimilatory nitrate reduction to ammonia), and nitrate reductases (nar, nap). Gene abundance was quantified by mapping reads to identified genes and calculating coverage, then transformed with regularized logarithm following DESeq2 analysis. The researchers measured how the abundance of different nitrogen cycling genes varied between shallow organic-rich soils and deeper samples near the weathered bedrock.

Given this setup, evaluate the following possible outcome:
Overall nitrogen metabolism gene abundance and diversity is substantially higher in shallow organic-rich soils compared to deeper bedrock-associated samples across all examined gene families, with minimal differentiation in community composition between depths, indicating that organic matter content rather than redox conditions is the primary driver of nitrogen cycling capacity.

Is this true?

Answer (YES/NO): NO